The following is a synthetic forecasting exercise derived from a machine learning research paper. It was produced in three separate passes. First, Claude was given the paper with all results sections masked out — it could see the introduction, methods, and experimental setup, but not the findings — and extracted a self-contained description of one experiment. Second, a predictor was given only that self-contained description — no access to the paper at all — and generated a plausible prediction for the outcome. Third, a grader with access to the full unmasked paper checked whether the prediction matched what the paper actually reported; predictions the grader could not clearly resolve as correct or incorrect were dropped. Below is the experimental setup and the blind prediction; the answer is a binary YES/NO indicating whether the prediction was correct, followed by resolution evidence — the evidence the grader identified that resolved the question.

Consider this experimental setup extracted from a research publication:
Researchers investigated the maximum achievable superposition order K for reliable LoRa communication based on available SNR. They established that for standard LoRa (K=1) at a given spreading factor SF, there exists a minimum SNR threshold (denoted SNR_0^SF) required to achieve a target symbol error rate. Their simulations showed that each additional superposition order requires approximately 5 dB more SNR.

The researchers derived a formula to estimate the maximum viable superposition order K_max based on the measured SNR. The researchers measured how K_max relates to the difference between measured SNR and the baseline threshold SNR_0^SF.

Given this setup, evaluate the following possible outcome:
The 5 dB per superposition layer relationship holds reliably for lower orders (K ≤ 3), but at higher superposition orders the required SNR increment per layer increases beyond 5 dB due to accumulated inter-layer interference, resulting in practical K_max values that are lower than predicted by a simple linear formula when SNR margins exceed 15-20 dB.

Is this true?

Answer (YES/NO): NO